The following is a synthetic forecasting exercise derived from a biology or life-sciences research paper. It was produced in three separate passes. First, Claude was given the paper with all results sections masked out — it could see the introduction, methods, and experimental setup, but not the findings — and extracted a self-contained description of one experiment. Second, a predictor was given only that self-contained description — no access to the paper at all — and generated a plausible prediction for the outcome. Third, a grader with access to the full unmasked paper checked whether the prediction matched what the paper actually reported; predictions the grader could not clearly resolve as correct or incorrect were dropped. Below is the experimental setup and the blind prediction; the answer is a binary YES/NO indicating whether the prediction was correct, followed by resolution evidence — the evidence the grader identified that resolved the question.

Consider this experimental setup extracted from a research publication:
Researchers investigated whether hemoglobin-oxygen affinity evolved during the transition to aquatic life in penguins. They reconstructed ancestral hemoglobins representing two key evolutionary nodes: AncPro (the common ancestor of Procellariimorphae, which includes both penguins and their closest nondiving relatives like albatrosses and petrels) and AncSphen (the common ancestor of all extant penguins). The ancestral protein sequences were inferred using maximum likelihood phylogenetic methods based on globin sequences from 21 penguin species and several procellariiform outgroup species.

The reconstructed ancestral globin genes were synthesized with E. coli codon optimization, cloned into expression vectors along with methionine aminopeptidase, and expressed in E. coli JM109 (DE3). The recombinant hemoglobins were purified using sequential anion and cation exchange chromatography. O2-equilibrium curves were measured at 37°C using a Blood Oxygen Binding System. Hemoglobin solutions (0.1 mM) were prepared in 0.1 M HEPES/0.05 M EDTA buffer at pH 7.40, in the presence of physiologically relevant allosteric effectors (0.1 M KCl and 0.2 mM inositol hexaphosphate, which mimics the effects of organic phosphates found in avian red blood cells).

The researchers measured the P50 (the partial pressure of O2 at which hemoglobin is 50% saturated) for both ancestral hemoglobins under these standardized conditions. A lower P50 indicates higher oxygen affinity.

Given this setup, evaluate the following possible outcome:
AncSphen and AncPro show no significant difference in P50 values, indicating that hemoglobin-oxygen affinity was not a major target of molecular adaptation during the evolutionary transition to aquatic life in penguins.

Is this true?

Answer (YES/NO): NO